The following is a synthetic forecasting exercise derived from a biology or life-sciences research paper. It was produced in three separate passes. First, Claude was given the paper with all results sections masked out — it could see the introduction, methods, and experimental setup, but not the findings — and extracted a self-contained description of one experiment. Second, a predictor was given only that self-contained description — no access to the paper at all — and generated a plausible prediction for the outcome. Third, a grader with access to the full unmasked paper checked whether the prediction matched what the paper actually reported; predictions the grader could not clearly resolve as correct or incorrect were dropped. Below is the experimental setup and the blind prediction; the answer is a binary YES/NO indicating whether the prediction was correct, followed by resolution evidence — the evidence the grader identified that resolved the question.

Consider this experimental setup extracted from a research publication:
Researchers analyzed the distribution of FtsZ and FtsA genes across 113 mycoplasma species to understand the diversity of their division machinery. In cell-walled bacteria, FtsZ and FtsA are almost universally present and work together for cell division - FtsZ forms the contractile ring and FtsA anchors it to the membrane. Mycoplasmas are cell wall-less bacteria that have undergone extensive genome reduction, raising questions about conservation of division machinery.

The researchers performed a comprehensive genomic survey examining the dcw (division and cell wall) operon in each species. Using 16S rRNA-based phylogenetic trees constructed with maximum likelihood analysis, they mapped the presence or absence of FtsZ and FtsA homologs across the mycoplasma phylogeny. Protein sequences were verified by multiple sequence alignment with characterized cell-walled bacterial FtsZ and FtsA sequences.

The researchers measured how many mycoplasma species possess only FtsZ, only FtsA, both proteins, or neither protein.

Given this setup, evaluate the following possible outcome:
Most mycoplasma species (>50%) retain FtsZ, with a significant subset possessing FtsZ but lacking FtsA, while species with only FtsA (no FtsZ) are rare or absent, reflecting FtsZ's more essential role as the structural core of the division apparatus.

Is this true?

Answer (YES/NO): NO